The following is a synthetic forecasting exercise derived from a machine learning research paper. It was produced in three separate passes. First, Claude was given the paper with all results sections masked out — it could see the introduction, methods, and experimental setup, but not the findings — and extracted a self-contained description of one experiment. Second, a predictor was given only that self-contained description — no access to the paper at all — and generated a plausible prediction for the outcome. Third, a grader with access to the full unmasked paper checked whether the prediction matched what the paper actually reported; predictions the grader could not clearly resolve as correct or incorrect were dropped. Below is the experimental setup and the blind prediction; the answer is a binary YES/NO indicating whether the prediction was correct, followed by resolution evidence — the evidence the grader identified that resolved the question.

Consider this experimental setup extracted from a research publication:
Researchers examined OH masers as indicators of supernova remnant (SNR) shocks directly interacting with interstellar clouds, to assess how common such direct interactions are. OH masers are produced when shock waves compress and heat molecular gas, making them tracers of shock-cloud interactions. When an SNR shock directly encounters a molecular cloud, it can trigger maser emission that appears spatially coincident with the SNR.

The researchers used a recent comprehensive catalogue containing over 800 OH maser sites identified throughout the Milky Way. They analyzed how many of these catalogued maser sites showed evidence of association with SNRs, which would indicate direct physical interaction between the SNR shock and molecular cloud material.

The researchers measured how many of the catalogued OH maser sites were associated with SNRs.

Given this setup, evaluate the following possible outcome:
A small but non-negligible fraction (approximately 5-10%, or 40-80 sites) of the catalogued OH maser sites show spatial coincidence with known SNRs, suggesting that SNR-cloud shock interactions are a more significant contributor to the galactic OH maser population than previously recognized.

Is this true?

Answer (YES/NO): NO